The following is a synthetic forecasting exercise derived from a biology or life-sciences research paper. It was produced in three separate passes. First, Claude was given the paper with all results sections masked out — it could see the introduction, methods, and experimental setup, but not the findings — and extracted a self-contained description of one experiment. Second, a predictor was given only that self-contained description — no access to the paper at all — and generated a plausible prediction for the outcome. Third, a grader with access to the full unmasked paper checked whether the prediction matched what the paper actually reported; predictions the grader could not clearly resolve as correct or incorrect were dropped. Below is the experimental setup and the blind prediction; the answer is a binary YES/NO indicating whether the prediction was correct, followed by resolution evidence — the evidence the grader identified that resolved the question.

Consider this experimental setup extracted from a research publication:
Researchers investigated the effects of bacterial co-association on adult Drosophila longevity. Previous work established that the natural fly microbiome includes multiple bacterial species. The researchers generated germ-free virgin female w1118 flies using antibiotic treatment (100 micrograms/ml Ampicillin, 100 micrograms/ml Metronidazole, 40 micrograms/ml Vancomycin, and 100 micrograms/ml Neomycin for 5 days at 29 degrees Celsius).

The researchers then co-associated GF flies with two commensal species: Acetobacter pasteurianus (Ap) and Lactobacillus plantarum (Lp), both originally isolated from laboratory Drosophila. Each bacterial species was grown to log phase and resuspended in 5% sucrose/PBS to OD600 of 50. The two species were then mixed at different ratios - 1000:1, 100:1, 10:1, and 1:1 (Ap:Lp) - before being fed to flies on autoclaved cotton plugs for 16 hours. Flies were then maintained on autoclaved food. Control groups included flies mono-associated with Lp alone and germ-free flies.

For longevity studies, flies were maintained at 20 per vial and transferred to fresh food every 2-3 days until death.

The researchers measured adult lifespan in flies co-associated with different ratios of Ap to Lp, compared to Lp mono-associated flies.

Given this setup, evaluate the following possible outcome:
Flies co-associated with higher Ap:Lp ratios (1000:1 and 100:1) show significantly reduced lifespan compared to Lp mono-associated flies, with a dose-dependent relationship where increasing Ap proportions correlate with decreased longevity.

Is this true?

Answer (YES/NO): NO